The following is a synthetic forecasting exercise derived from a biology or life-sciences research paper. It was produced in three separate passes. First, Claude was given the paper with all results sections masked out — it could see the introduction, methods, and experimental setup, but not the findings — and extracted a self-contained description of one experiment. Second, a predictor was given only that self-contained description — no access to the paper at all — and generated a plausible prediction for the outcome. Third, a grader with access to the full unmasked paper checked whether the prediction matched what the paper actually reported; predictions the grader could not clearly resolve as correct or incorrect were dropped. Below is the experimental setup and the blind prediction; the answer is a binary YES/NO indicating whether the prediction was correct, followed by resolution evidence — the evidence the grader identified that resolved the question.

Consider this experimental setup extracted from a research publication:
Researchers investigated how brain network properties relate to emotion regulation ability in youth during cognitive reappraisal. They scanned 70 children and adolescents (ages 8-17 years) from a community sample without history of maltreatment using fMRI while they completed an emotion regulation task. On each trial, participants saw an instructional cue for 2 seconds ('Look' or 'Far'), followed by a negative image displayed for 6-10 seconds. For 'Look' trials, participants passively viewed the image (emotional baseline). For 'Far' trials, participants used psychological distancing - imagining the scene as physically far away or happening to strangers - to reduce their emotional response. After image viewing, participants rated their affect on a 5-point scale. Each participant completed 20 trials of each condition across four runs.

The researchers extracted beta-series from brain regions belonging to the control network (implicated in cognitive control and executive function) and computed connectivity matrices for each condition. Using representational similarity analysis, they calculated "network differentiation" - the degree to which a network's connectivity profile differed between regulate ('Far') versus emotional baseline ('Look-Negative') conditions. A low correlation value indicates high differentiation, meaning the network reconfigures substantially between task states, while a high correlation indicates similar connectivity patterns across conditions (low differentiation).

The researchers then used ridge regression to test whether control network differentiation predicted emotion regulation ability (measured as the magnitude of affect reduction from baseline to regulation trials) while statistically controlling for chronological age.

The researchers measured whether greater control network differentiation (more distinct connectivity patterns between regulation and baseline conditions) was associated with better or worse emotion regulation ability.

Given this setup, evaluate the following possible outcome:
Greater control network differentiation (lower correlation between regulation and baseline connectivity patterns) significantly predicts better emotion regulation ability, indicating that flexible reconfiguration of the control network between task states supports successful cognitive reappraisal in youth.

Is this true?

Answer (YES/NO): YES